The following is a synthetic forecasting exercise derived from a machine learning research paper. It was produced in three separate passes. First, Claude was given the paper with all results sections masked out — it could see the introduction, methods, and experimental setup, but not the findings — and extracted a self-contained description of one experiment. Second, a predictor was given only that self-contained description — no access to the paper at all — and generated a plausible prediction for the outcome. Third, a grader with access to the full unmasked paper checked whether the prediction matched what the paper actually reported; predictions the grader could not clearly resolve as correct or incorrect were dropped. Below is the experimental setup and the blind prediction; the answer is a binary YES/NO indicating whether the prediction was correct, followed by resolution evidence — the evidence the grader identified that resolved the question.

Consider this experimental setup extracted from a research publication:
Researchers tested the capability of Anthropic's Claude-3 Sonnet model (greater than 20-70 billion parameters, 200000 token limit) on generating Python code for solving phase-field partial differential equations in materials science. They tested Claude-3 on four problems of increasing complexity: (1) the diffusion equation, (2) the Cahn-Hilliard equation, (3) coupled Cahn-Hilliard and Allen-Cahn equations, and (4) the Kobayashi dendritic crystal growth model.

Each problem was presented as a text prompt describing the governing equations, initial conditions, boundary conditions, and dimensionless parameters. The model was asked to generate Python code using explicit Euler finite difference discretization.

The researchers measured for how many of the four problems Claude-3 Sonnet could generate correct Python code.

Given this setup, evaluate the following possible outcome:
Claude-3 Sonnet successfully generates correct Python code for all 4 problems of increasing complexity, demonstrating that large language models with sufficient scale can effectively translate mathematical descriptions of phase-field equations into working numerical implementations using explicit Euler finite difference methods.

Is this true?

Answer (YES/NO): NO